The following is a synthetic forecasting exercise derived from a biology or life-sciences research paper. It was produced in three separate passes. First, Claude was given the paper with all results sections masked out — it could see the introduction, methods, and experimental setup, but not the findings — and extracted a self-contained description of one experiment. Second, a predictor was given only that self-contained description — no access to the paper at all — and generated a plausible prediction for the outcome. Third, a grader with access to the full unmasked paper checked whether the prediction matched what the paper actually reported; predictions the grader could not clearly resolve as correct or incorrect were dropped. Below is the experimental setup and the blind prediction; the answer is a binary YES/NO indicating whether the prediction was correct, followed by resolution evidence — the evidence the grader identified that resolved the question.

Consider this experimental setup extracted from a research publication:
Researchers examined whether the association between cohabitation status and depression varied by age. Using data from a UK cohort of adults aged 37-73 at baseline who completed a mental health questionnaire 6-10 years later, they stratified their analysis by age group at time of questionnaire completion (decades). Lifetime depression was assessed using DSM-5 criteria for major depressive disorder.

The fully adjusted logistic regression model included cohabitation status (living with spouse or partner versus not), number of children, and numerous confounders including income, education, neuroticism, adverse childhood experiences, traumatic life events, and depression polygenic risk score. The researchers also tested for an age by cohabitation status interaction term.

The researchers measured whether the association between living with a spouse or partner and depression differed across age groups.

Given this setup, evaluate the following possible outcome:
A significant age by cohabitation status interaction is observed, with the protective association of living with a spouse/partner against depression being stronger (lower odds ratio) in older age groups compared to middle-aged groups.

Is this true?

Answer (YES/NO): NO